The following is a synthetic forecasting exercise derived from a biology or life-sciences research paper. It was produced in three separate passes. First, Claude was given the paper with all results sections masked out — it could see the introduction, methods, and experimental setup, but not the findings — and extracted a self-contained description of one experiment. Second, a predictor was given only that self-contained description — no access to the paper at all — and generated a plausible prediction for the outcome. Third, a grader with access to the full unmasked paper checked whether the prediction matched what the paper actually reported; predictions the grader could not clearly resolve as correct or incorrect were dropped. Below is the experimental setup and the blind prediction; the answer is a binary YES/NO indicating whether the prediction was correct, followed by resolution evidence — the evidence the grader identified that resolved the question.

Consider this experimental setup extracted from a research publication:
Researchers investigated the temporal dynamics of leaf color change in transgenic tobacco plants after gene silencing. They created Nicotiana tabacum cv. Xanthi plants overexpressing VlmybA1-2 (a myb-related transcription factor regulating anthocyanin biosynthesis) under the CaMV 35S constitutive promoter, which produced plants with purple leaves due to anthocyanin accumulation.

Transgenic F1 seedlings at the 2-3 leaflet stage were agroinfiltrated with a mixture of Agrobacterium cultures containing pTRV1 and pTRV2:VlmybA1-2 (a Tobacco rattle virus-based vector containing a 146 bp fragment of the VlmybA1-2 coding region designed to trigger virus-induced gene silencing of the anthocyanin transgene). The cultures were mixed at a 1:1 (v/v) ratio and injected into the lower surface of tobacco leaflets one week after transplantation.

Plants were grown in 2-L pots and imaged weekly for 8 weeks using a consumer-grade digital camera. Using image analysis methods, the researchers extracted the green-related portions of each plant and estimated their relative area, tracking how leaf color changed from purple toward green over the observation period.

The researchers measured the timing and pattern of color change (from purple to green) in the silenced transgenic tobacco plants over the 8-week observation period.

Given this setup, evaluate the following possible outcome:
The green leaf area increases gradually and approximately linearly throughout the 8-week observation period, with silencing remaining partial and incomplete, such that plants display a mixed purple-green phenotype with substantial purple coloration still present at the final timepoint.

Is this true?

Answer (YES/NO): NO